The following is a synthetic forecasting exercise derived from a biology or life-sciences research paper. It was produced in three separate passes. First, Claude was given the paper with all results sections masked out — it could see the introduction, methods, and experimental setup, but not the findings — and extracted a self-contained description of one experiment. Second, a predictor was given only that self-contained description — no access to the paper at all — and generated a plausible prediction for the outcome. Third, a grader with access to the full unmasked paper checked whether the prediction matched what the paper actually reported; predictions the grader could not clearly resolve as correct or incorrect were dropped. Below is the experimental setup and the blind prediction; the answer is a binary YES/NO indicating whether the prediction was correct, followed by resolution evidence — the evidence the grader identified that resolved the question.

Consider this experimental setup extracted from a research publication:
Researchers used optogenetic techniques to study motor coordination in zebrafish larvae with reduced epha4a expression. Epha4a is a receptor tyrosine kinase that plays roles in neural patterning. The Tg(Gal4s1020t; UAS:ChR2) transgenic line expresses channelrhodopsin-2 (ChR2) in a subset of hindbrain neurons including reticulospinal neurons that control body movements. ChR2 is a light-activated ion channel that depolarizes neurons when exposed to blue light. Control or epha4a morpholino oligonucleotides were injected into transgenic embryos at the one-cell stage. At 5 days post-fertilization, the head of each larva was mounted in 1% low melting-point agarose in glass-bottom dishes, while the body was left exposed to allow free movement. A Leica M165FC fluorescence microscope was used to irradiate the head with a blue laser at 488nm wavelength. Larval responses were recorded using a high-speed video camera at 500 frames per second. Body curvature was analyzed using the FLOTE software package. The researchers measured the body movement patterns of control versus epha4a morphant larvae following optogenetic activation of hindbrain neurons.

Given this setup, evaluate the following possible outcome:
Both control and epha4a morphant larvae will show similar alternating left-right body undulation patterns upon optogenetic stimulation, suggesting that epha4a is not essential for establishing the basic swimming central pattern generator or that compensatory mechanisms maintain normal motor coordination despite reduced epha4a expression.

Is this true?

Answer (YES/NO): NO